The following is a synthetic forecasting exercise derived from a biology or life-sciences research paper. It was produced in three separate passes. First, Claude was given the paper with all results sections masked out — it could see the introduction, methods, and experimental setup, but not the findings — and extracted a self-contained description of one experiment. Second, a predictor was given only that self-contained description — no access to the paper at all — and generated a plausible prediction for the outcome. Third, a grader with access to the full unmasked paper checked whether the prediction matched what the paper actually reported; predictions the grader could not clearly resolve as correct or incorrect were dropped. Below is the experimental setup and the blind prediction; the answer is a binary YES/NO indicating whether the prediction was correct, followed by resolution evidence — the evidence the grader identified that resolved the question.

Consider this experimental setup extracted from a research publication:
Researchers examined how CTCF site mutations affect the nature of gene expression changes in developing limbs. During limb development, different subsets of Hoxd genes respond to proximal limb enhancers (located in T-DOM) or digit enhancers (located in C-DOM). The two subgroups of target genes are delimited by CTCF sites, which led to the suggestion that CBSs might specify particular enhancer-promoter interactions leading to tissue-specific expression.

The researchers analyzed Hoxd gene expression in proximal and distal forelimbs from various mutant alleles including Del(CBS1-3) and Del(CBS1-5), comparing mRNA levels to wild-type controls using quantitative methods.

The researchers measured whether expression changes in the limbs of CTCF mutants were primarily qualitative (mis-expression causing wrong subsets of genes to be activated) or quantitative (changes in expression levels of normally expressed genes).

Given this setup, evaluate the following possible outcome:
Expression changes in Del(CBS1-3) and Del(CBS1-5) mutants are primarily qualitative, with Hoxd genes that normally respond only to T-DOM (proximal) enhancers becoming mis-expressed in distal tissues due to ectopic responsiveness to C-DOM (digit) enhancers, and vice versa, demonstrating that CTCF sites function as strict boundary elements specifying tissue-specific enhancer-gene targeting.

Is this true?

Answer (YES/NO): NO